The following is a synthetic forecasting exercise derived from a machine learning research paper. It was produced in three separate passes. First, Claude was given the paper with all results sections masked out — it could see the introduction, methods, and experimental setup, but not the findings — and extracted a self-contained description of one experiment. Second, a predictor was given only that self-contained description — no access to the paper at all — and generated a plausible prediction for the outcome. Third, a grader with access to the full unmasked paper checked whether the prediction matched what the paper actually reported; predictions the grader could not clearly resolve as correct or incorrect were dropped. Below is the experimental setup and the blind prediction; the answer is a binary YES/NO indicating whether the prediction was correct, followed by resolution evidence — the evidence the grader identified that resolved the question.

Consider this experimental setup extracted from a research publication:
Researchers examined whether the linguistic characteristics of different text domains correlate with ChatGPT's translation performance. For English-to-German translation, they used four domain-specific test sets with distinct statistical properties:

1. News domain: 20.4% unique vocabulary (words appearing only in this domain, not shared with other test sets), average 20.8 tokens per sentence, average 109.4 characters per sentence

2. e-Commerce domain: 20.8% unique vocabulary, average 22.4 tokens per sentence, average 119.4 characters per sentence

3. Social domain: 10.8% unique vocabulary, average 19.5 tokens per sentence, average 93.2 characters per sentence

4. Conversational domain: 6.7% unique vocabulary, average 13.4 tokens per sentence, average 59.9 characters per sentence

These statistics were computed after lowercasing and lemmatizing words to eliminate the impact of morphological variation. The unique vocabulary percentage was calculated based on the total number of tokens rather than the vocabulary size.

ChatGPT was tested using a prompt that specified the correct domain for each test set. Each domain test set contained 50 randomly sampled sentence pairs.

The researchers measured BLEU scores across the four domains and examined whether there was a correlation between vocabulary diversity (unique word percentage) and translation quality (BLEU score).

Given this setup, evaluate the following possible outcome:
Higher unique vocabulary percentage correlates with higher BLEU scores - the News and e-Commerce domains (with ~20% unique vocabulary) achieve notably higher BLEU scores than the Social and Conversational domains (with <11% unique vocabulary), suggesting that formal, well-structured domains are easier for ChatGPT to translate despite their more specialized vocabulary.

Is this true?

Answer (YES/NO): NO